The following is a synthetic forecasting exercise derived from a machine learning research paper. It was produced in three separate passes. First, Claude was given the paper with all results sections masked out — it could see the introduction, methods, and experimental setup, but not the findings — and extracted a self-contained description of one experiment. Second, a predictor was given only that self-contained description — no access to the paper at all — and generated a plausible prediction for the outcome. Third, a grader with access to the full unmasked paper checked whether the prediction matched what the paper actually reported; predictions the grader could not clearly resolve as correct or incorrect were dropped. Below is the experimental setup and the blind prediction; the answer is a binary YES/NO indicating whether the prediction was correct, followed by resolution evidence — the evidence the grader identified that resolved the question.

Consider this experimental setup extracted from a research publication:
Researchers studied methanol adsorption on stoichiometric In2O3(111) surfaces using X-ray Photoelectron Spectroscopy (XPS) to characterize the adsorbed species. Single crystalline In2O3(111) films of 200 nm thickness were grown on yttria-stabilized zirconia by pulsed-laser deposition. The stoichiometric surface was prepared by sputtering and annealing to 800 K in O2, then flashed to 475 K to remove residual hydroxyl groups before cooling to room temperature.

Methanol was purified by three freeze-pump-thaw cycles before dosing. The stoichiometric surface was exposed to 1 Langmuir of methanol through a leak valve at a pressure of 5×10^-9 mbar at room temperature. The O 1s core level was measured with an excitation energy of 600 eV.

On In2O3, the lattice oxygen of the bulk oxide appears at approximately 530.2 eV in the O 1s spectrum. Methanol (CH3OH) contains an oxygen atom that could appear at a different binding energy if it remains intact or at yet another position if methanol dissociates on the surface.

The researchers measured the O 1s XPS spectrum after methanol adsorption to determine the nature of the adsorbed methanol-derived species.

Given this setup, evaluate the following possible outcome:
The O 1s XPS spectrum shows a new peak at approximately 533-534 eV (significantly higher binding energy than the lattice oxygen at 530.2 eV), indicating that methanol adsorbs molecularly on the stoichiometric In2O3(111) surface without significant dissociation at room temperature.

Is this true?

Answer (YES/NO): NO